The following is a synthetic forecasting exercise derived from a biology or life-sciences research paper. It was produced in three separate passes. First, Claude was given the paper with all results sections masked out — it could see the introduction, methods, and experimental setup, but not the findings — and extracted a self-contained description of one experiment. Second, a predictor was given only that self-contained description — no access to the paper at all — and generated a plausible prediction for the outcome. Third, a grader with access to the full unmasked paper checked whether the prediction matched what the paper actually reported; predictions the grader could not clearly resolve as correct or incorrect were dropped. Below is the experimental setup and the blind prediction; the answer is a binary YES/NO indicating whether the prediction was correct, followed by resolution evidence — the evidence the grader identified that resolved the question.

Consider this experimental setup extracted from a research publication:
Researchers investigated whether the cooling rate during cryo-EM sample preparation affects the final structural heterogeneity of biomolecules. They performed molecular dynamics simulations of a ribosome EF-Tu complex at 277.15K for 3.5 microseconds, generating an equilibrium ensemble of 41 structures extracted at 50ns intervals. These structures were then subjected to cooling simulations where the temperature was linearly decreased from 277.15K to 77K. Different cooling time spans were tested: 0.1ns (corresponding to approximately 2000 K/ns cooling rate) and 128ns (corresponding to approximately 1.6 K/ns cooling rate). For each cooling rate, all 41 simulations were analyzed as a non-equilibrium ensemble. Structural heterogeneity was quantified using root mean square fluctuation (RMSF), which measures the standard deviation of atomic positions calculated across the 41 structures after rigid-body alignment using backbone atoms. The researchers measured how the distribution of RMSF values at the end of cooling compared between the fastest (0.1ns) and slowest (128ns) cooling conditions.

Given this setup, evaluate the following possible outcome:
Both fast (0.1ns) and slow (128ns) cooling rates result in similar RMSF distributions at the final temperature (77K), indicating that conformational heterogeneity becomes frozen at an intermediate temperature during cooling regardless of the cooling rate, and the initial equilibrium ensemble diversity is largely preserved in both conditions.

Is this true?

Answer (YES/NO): NO